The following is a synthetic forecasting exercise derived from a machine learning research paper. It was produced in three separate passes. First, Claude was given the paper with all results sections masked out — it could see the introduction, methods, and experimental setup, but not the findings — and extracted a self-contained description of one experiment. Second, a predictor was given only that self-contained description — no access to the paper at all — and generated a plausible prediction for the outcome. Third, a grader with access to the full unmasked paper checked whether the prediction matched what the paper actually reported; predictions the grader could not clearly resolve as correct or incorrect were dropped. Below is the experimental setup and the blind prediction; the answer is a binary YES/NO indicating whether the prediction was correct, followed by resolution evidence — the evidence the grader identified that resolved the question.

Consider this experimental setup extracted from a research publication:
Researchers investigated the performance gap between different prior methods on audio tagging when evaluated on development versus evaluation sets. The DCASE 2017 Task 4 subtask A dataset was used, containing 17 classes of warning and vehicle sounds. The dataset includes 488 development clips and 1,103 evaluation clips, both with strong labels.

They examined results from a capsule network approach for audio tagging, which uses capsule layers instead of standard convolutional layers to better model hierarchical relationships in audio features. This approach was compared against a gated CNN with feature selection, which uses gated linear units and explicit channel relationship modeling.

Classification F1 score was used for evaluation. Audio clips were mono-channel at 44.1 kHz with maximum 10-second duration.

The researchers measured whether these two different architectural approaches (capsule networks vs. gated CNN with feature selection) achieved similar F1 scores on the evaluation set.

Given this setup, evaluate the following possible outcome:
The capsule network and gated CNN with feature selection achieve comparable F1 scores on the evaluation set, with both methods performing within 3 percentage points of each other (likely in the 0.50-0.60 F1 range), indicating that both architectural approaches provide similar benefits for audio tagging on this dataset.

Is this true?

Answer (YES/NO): YES